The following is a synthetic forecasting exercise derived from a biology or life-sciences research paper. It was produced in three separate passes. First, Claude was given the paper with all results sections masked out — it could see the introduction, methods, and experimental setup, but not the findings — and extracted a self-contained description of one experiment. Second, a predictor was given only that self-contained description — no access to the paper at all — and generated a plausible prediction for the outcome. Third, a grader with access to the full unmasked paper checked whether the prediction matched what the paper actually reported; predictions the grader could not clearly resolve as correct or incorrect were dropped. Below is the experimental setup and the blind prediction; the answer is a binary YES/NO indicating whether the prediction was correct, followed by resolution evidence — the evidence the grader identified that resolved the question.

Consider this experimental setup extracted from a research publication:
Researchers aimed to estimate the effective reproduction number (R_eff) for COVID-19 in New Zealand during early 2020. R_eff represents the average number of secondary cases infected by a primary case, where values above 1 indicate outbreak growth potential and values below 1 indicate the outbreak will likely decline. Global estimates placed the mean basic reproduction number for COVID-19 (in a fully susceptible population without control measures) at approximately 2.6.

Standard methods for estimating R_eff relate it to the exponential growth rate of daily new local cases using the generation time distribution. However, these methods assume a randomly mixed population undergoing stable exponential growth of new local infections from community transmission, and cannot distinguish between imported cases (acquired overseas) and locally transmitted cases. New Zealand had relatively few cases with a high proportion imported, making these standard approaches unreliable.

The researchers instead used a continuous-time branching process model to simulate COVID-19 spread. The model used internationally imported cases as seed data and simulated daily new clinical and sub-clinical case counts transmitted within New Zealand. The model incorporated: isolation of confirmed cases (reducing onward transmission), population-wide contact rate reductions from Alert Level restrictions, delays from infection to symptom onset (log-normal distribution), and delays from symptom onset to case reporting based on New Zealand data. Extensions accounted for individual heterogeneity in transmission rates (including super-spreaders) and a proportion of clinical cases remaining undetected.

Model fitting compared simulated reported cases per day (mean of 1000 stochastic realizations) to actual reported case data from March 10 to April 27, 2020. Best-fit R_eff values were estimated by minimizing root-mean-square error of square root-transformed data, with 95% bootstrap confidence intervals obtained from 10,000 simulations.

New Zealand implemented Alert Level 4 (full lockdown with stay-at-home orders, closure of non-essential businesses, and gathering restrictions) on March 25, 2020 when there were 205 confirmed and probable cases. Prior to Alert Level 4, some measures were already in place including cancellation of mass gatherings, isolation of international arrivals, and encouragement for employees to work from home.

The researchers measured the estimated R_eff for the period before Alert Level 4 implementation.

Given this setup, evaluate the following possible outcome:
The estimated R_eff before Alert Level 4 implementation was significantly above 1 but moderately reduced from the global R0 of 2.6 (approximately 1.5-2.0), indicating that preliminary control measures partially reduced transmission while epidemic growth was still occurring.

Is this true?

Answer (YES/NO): YES